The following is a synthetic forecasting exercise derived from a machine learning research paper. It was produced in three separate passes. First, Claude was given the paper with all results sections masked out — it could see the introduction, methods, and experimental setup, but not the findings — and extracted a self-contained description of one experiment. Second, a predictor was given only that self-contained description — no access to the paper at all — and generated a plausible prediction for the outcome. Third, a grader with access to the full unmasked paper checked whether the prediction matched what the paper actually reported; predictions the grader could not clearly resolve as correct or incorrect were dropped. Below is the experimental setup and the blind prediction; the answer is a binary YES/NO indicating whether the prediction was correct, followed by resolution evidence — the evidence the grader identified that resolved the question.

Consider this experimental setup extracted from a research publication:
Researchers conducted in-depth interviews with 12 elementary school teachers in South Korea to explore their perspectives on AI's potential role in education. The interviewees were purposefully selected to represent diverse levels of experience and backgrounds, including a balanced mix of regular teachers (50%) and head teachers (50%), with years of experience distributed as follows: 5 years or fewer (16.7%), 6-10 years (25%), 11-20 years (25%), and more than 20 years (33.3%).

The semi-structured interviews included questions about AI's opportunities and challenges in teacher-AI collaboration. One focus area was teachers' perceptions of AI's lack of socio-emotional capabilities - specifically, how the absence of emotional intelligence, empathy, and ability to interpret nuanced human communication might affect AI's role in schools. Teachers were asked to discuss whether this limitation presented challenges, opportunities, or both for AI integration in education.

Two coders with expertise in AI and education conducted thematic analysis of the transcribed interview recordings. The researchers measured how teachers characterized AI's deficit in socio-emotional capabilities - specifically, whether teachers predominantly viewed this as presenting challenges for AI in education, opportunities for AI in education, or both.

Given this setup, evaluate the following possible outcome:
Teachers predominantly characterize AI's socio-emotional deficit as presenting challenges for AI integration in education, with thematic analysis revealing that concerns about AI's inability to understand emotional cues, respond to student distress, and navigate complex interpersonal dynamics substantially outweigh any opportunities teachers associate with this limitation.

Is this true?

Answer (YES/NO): NO